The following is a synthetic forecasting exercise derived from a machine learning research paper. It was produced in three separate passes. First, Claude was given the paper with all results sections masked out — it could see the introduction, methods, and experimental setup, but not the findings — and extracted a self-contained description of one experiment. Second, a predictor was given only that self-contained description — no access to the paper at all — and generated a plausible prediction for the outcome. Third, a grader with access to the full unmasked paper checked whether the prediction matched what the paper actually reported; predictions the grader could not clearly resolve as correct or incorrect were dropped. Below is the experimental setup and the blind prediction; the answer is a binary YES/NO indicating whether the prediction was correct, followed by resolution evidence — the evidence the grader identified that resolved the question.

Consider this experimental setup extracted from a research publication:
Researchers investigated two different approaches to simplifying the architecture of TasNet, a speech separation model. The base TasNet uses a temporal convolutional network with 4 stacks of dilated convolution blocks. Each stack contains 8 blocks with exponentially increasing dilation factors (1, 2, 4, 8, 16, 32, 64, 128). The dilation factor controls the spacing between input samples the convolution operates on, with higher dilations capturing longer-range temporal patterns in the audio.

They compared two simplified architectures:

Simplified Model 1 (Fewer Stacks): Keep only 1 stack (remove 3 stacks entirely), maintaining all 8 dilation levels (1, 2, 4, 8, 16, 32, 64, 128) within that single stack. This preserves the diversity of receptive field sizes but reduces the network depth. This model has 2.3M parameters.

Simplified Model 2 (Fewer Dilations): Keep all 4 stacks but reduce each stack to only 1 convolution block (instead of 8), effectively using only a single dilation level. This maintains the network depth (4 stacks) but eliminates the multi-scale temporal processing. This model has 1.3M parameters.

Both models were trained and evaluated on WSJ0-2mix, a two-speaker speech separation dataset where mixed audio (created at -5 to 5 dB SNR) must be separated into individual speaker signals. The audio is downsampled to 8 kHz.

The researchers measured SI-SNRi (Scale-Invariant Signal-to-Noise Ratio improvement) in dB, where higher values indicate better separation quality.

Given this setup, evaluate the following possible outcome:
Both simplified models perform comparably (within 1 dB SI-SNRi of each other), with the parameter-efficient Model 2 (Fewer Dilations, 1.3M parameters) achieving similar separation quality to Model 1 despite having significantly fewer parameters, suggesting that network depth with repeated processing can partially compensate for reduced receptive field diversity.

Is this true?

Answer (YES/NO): NO